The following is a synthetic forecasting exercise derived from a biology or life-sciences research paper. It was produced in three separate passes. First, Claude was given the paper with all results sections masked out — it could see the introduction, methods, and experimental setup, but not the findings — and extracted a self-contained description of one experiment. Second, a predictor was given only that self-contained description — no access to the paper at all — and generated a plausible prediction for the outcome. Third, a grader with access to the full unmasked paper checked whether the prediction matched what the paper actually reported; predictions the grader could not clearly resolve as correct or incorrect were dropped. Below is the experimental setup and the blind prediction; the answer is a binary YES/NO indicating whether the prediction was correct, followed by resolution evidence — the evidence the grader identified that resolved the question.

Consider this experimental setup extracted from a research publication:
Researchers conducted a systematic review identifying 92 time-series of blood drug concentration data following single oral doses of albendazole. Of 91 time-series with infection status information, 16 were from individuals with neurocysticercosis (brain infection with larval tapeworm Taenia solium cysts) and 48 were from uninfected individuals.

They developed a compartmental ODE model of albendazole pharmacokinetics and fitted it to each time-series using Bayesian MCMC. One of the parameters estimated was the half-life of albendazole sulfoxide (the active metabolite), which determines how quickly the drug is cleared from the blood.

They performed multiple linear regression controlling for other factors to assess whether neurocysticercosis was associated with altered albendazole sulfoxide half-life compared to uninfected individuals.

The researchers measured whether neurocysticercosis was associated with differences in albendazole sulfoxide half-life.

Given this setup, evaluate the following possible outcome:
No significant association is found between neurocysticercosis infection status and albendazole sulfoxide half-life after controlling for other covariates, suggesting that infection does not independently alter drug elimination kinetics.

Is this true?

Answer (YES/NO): NO